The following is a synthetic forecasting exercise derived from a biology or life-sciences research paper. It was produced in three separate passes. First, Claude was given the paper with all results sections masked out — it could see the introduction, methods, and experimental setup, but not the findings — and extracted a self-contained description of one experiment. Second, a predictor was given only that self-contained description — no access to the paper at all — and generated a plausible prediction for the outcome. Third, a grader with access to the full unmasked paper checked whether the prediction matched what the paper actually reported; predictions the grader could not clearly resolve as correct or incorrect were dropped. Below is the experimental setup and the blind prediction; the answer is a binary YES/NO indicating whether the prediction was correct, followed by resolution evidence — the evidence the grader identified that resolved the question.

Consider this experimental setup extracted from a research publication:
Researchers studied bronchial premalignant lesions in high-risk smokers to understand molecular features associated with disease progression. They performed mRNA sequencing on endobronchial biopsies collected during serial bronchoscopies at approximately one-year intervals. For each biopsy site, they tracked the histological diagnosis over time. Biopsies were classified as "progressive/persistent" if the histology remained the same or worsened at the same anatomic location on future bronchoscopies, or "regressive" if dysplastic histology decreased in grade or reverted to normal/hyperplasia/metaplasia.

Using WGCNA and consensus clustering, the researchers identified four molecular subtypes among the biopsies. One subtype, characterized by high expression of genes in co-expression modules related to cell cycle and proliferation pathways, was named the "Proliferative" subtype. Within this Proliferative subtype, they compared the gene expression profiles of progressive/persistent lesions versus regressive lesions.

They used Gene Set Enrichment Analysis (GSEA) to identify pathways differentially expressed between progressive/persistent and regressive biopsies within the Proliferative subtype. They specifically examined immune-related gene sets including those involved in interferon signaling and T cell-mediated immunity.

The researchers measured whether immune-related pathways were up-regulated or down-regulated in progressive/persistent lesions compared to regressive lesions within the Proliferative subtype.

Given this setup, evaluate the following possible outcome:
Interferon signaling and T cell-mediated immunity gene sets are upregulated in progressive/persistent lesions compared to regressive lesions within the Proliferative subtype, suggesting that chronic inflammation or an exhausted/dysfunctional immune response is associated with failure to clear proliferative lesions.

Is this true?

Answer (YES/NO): NO